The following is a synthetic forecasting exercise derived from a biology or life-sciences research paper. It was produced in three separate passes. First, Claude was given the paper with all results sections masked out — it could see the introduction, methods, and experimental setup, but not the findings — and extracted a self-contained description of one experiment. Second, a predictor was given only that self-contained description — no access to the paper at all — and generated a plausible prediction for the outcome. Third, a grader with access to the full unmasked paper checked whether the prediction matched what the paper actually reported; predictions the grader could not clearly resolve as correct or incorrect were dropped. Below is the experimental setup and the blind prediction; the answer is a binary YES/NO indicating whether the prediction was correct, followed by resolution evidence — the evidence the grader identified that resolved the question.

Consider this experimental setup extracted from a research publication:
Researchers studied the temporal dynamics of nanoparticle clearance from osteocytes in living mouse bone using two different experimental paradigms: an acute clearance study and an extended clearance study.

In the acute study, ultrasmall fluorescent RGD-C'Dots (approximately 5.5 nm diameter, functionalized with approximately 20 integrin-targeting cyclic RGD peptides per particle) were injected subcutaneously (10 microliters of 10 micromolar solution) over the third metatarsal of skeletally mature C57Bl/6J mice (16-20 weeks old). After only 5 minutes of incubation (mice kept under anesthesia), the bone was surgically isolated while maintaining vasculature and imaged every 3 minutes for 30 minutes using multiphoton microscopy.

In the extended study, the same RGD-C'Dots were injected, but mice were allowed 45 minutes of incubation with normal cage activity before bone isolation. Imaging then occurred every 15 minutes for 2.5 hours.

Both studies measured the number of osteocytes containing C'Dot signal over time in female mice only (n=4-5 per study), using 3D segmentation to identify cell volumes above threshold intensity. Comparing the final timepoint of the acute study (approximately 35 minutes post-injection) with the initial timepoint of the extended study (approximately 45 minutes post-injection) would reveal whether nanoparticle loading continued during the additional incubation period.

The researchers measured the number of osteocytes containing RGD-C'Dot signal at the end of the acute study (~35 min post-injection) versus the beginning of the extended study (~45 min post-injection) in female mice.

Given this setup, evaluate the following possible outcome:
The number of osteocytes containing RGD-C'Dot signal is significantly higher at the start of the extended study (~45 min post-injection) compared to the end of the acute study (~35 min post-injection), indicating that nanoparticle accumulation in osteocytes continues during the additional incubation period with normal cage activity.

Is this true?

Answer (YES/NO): NO